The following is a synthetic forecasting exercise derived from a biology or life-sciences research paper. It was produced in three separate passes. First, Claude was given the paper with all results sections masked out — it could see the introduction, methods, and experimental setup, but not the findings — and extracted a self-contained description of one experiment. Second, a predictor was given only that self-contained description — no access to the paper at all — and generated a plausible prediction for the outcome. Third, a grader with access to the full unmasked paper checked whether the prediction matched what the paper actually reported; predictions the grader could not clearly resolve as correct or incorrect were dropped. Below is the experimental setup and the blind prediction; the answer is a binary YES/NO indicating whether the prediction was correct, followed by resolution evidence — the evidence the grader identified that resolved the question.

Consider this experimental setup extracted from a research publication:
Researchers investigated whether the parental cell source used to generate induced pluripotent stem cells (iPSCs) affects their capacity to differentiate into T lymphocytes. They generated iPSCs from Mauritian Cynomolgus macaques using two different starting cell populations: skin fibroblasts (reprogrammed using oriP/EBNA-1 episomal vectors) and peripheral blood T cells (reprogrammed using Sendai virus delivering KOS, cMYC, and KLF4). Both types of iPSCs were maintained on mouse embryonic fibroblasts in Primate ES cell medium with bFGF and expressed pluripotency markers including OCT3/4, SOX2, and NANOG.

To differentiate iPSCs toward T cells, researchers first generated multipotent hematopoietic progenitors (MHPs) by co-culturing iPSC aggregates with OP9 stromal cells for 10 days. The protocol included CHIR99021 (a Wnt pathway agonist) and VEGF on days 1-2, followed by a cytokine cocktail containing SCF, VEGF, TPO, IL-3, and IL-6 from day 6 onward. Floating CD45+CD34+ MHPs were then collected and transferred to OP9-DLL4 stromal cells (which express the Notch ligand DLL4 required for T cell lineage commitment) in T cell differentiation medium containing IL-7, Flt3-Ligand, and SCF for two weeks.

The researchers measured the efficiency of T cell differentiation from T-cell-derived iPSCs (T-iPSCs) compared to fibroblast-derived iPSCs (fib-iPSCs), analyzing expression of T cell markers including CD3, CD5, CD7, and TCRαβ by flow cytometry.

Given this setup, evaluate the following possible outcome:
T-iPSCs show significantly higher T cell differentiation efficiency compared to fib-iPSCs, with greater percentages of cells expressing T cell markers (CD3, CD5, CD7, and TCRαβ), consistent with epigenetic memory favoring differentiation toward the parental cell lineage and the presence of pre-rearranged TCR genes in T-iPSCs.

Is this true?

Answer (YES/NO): NO